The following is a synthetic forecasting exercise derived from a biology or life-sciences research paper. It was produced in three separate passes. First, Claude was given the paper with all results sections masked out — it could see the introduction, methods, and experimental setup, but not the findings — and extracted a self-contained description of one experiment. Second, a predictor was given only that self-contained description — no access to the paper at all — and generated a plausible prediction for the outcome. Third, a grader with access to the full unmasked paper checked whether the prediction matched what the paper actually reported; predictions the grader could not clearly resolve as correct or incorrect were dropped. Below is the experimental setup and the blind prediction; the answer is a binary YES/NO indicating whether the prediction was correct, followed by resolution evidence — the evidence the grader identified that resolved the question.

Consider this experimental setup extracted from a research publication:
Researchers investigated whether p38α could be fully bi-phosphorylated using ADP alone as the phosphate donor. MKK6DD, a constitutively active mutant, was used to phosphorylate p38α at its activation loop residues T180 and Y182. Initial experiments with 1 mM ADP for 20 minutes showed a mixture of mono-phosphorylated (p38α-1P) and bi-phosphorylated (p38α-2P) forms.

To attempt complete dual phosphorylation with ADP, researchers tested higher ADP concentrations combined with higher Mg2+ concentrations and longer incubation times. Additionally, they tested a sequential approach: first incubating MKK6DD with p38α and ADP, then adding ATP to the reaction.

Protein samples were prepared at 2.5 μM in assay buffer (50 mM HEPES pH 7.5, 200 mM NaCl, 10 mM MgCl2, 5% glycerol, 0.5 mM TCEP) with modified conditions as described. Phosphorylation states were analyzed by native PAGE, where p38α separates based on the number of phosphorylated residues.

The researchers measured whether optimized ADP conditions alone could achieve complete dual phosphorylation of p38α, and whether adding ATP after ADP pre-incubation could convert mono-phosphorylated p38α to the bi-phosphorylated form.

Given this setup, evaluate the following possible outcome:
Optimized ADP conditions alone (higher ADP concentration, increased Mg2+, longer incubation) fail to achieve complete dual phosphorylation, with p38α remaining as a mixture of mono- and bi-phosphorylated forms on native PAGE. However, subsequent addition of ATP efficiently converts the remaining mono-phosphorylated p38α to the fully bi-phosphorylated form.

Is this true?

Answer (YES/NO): YES